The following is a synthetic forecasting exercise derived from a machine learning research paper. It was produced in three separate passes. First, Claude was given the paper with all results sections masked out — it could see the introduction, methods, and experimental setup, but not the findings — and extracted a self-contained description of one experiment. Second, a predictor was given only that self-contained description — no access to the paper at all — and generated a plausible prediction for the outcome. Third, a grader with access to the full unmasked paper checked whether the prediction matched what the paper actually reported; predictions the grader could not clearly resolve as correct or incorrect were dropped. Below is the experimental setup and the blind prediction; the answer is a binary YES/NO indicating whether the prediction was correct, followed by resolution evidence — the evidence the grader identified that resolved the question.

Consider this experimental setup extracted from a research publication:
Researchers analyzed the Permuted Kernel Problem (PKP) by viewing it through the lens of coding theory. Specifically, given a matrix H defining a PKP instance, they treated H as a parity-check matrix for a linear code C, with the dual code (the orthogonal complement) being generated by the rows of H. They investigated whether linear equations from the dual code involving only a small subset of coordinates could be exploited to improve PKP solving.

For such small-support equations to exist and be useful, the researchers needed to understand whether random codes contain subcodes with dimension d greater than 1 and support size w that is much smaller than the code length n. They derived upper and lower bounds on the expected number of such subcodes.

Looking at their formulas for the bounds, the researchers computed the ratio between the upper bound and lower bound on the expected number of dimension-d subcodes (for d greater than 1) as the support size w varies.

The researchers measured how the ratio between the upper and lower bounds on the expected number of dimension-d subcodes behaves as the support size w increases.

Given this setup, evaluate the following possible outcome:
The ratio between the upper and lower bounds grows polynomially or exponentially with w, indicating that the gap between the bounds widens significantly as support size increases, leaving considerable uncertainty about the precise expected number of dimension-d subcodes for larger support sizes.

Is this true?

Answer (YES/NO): NO